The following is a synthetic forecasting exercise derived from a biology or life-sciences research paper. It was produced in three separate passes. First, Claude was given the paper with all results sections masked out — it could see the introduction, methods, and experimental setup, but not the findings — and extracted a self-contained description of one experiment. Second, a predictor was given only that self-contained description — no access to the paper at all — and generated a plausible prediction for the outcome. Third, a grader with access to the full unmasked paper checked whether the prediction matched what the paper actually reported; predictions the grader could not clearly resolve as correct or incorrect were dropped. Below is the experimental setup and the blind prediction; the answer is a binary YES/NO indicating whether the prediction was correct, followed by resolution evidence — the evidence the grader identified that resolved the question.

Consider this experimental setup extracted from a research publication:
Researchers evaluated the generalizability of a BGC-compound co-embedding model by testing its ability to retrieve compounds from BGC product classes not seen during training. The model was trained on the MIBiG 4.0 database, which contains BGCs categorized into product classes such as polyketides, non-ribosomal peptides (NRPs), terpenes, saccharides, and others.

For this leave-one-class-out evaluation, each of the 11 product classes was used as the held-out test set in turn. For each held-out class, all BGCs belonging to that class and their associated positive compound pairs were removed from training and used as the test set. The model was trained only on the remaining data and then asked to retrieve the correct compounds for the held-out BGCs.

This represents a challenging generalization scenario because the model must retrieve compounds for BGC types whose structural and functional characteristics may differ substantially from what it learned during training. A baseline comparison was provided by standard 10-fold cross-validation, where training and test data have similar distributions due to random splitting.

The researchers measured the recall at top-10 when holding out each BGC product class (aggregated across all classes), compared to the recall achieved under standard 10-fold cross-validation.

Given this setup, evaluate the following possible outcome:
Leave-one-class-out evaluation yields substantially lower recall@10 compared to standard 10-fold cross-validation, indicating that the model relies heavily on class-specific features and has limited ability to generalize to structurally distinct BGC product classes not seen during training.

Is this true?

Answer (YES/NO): YES